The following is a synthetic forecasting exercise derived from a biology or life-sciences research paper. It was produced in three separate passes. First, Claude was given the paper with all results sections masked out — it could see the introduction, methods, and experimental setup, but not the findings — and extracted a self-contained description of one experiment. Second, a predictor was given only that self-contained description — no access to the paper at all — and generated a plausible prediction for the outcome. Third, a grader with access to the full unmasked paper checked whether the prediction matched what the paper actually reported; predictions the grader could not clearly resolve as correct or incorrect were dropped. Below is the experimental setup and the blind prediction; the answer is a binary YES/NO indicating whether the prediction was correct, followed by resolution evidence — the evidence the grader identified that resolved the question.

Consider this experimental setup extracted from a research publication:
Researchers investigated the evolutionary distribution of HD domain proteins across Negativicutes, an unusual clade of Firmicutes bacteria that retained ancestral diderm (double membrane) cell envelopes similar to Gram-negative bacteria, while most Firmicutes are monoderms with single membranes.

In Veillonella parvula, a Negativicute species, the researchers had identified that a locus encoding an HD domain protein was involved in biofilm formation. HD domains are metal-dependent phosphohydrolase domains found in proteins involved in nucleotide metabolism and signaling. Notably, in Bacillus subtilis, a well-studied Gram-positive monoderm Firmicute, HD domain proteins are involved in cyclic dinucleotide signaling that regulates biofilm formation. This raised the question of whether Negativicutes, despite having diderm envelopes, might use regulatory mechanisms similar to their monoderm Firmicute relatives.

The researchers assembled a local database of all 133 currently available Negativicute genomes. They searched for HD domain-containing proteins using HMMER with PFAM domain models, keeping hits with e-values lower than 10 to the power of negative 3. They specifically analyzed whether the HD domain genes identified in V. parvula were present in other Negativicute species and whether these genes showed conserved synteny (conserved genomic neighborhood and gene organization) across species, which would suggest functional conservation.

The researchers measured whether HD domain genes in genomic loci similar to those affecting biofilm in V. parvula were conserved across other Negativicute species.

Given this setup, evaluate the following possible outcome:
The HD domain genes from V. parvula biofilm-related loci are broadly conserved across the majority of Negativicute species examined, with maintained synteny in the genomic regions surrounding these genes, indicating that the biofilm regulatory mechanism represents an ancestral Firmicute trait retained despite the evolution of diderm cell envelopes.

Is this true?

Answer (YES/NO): YES